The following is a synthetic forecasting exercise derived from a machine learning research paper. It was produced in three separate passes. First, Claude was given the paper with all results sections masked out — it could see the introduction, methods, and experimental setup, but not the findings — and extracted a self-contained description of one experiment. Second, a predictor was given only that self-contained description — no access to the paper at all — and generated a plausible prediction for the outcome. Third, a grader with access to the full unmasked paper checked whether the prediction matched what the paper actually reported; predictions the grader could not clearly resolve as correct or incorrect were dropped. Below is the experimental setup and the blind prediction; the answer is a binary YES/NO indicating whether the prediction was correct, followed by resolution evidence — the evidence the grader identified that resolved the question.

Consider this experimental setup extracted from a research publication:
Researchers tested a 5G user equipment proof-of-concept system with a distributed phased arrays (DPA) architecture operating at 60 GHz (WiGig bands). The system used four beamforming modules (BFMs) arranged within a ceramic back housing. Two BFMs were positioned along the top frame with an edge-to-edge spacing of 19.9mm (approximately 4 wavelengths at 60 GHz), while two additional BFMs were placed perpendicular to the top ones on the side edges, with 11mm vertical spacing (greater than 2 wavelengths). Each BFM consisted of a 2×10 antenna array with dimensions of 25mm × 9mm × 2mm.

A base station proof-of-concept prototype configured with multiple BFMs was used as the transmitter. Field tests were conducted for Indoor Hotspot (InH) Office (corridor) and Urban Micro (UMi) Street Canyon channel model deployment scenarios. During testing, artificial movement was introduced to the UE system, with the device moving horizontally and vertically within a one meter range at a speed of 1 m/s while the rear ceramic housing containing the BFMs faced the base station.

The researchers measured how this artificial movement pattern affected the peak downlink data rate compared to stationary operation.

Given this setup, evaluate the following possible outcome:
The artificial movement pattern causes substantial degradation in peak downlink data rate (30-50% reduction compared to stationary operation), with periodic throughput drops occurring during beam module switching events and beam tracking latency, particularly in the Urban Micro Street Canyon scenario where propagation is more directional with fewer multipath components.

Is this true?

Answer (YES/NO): NO